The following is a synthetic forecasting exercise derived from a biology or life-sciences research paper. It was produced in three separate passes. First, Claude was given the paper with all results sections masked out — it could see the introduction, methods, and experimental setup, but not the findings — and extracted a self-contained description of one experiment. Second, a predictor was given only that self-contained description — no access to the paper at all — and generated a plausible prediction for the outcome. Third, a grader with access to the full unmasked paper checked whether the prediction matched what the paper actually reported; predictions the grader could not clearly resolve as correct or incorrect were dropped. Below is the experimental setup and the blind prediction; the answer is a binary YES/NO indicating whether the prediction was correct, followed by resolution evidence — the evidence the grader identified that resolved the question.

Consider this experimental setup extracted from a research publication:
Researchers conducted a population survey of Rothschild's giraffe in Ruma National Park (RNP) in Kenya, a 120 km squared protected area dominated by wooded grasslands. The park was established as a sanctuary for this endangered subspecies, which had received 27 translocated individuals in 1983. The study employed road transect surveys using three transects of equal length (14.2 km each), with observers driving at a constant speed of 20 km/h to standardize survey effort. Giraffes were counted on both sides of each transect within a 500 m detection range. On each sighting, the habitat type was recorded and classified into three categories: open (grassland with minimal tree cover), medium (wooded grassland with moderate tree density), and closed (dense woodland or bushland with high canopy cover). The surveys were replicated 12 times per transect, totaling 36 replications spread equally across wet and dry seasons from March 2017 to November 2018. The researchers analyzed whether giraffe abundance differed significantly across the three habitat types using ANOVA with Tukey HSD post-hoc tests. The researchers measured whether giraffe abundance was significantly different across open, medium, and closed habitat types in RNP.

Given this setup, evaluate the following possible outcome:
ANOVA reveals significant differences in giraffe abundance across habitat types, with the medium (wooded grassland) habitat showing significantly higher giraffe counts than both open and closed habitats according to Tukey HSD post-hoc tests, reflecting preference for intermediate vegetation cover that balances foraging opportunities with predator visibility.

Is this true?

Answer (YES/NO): YES